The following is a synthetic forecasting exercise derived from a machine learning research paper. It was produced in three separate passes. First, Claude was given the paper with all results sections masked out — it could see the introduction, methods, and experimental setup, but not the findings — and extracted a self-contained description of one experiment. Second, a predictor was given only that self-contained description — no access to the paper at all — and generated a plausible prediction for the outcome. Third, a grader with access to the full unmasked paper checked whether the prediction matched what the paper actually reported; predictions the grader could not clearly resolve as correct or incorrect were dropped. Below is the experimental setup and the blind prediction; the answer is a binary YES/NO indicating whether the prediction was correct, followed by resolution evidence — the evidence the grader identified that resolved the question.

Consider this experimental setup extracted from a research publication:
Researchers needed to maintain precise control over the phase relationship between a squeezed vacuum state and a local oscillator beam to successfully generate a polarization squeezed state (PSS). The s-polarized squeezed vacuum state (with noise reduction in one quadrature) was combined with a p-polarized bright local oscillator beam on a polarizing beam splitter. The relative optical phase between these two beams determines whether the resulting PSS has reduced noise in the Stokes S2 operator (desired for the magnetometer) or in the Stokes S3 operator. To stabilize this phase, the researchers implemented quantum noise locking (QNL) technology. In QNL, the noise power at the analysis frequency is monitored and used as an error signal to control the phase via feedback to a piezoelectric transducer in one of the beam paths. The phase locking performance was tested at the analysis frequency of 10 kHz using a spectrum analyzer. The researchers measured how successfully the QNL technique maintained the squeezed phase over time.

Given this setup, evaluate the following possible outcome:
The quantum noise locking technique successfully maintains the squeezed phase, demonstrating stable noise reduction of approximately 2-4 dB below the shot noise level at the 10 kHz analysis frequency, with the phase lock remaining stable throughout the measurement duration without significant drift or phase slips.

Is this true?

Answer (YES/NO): YES